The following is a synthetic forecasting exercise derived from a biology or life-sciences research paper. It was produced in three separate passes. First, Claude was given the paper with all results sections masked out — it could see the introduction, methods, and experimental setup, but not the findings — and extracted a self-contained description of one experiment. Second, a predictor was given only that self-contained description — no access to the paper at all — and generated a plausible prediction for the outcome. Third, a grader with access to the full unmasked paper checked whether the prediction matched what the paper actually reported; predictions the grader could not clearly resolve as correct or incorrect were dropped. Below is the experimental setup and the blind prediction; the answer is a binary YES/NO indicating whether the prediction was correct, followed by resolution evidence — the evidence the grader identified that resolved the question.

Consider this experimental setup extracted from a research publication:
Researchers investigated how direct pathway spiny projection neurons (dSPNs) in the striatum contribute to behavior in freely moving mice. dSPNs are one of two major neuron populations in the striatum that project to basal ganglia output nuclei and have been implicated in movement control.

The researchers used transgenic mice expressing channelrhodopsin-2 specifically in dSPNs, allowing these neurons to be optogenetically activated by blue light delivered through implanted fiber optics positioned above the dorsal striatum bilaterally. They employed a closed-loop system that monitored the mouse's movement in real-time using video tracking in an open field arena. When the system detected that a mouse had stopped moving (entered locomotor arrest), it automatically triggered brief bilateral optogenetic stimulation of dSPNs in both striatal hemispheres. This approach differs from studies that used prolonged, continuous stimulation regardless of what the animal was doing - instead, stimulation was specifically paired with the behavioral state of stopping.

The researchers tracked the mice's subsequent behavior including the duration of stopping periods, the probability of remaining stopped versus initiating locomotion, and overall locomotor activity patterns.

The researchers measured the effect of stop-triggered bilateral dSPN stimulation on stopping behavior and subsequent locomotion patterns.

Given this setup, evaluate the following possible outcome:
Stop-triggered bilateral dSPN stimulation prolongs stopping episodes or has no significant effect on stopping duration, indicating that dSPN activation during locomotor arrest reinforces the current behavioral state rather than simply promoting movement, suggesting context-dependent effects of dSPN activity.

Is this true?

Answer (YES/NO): YES